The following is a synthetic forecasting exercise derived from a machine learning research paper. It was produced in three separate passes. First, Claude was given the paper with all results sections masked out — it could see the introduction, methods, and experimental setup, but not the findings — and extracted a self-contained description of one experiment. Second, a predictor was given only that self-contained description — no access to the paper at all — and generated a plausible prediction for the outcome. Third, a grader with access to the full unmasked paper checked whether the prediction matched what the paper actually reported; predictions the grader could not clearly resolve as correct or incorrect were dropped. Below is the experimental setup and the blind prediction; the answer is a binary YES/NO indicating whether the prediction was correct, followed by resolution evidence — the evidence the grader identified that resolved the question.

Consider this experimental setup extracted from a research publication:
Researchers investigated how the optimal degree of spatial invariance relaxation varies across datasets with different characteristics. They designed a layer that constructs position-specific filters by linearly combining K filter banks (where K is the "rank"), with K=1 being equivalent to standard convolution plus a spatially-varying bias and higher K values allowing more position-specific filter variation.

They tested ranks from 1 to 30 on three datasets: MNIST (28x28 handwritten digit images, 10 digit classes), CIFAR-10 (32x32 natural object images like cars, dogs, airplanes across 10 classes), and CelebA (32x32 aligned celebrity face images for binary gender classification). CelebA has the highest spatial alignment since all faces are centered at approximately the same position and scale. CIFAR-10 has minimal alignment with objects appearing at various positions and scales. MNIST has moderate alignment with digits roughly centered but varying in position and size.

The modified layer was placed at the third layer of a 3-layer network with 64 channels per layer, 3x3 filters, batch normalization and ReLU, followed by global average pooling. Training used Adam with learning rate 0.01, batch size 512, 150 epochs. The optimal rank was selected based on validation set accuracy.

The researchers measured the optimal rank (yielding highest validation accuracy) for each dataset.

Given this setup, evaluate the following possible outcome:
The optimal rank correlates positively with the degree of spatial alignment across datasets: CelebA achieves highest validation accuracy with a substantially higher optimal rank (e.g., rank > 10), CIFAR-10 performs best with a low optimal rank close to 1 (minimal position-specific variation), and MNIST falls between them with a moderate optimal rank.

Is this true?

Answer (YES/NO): YES